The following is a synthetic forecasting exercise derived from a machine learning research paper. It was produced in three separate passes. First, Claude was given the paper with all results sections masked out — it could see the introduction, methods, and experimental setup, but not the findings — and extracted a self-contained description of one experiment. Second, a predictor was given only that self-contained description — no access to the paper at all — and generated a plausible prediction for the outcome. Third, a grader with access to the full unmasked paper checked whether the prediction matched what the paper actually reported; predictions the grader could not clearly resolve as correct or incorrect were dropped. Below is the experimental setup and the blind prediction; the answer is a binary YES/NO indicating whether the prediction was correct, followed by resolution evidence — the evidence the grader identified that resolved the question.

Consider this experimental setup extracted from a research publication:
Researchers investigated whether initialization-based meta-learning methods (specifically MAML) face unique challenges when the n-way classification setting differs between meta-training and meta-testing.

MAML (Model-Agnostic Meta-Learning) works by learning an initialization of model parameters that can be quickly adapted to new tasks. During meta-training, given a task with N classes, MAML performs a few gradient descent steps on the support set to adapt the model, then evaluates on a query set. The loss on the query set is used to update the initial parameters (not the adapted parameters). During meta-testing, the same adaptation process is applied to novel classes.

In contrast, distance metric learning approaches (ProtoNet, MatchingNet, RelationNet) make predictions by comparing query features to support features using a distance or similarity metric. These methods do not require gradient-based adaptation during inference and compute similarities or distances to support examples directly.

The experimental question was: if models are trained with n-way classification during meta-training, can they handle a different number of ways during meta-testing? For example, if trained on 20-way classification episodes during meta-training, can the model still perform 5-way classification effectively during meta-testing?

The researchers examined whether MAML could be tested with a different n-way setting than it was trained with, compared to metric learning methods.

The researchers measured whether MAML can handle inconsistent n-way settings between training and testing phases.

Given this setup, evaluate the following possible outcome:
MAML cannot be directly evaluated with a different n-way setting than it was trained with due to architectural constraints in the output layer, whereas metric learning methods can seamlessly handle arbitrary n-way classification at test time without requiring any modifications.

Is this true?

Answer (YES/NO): YES